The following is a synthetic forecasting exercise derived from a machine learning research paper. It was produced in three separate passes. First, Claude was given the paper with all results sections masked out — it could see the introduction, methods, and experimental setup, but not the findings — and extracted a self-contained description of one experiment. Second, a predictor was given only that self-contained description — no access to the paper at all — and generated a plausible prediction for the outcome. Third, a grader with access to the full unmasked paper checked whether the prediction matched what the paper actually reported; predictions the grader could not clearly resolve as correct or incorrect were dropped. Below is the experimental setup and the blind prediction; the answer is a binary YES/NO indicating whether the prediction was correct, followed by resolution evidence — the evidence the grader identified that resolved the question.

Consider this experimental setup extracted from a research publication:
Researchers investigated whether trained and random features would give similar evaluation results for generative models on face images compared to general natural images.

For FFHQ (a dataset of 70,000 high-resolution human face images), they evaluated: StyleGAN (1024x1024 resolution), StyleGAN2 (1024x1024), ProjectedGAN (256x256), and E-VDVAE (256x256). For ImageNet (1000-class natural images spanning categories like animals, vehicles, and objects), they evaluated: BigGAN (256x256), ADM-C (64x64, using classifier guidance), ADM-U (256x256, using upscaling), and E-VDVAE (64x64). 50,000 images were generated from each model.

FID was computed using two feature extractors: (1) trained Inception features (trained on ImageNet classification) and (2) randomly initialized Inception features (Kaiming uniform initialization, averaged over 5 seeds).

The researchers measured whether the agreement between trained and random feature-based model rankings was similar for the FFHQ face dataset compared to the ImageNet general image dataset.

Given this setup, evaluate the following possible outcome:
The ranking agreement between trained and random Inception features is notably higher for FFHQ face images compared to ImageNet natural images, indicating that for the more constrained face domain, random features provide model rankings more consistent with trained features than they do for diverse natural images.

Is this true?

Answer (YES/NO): YES